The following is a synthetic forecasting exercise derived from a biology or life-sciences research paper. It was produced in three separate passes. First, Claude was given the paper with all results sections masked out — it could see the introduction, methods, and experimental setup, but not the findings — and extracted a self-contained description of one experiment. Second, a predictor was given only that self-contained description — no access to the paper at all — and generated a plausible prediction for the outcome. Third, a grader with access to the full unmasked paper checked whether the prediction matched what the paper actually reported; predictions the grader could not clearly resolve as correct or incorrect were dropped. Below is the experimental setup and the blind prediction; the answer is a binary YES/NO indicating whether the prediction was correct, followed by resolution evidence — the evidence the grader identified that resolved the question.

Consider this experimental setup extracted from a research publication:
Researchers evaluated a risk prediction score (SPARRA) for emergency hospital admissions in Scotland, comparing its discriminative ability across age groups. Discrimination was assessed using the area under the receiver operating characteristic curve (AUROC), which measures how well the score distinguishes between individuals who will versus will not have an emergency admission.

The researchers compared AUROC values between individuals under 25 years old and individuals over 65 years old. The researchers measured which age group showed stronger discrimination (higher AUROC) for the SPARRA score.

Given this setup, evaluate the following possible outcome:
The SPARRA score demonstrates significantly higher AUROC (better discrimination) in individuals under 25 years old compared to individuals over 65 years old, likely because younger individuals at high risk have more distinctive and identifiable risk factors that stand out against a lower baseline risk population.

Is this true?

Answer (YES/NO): NO